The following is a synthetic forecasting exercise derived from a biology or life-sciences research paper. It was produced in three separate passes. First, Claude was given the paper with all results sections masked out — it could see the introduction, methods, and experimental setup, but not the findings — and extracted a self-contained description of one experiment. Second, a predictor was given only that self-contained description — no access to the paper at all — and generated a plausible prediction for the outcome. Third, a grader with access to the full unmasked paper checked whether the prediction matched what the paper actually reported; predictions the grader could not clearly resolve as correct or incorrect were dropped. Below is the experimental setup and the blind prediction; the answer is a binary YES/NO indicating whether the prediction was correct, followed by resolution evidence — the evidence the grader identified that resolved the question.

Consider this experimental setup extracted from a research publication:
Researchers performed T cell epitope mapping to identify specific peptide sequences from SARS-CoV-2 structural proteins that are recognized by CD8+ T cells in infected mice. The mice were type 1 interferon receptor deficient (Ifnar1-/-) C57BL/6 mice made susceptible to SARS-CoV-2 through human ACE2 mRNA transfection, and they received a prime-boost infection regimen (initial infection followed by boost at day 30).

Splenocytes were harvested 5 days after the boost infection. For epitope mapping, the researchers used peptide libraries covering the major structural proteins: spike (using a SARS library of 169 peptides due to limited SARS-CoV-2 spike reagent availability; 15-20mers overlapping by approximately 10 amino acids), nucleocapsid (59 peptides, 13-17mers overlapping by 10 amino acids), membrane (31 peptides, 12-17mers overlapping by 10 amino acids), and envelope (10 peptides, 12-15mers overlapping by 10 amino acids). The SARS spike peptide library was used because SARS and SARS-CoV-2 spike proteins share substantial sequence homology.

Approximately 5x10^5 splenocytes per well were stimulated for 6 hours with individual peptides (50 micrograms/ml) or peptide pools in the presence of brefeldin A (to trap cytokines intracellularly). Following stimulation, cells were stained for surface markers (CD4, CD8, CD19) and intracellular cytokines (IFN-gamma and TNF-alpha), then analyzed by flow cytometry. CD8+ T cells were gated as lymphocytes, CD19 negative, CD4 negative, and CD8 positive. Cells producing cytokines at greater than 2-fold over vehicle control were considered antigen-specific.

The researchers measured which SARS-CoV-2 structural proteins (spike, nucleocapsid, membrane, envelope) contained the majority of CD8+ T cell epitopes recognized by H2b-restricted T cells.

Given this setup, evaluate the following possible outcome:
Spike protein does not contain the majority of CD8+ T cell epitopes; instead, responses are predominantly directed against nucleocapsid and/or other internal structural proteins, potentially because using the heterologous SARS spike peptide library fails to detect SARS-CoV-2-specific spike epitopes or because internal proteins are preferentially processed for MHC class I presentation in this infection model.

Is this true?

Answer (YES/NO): NO